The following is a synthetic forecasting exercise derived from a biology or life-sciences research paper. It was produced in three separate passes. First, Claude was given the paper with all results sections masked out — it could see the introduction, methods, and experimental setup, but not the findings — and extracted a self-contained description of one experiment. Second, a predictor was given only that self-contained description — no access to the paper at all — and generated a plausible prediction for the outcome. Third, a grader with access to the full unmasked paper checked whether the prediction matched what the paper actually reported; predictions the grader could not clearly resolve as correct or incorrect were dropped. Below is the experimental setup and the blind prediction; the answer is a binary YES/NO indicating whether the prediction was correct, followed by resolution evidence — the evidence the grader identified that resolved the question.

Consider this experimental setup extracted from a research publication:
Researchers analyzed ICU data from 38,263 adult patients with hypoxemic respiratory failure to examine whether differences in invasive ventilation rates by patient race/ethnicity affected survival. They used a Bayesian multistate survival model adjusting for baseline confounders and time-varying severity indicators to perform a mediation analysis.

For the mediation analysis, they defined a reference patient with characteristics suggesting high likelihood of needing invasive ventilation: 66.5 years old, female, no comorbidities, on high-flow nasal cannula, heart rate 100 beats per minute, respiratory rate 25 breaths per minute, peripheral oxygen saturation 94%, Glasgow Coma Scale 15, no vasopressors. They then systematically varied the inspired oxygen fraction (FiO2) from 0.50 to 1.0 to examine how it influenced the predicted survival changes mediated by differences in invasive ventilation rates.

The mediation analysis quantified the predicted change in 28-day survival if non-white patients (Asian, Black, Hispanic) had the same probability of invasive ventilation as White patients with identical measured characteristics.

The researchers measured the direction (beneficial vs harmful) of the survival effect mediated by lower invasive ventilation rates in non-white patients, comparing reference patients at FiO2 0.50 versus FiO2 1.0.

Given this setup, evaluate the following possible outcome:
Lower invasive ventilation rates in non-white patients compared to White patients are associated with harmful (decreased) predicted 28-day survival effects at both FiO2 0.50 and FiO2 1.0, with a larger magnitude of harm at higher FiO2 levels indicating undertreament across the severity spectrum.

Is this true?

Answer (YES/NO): NO